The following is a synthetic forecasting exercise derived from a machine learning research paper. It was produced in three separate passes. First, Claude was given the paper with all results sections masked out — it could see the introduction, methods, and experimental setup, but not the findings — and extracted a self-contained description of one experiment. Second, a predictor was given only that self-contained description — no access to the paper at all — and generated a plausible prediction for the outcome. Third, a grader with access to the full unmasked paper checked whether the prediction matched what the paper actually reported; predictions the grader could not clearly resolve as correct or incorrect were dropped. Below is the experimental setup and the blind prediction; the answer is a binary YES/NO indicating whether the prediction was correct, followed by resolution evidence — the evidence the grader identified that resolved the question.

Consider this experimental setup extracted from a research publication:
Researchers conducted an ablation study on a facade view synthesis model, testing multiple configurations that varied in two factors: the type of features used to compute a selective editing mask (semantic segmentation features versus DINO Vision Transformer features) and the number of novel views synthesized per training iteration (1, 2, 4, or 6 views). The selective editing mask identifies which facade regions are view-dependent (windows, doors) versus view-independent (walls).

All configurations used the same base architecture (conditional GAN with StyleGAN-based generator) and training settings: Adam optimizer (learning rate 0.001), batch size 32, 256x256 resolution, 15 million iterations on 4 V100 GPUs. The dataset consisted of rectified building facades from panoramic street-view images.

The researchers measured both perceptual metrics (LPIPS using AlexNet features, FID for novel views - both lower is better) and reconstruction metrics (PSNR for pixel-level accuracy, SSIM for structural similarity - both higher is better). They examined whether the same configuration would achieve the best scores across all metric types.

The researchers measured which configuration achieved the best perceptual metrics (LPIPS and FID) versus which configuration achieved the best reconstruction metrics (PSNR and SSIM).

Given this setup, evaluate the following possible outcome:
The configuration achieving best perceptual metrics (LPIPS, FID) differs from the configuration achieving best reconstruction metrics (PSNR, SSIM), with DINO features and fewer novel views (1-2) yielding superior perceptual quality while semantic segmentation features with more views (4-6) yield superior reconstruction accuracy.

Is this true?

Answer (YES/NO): NO